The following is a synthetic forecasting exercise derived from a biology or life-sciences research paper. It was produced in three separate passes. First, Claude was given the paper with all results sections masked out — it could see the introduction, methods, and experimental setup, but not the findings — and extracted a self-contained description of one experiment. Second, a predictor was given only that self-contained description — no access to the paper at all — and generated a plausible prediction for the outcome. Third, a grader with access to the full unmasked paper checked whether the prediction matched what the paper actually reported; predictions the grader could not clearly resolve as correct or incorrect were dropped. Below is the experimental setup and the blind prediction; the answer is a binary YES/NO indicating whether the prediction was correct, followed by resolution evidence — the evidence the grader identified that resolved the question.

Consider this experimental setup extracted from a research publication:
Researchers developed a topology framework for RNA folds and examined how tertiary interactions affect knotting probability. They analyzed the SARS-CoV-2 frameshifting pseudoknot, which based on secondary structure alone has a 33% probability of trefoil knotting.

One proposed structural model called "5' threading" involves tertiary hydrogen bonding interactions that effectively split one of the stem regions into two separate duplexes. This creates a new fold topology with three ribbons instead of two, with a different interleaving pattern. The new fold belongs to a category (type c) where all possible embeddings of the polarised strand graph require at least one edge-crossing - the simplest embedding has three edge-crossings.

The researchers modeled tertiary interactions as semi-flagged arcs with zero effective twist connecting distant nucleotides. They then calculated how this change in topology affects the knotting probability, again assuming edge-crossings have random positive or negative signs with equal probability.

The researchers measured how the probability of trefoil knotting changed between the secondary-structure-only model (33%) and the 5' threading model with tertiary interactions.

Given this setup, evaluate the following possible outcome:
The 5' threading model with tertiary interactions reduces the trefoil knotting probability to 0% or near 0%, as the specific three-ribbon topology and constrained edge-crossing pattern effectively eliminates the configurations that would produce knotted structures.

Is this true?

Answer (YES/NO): NO